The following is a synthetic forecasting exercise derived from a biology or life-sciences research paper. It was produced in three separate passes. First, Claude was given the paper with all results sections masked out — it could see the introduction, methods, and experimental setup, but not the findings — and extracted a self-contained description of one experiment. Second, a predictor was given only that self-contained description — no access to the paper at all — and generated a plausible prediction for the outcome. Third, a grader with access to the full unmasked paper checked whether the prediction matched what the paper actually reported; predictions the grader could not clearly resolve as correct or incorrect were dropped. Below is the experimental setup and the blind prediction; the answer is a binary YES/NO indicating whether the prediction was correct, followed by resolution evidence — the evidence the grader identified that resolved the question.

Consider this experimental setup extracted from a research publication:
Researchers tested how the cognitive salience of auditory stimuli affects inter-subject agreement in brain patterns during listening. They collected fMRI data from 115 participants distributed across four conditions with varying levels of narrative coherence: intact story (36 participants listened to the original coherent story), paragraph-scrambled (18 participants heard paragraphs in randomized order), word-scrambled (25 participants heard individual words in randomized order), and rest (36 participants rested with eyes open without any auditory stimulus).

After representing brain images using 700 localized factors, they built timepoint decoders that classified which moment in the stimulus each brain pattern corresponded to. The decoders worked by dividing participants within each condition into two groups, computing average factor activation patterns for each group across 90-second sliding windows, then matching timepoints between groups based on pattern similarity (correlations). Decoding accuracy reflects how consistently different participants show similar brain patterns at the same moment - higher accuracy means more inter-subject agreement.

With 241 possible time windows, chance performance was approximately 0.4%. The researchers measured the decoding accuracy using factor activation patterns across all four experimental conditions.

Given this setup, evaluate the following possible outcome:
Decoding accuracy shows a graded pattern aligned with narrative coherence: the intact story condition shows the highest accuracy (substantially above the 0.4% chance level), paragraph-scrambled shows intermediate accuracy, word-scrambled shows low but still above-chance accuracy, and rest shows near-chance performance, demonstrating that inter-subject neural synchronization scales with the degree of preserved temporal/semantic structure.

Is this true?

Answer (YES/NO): NO